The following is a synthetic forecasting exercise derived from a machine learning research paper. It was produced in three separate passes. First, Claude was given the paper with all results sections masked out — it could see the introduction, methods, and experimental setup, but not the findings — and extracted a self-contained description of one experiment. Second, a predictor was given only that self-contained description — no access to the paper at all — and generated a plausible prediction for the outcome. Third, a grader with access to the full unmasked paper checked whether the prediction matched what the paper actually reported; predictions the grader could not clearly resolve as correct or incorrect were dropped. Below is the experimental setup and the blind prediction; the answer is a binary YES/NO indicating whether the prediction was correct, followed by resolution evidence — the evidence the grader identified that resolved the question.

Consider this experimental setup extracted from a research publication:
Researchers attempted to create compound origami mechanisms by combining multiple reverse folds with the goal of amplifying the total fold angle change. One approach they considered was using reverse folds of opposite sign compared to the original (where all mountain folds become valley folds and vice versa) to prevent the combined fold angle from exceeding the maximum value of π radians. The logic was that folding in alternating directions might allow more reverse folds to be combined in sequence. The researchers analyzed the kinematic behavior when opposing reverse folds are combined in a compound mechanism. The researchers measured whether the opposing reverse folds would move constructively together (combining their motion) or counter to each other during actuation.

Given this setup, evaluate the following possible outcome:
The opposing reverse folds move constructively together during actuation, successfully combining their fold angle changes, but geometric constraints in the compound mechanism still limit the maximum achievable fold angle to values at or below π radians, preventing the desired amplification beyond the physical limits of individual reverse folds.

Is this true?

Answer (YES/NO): NO